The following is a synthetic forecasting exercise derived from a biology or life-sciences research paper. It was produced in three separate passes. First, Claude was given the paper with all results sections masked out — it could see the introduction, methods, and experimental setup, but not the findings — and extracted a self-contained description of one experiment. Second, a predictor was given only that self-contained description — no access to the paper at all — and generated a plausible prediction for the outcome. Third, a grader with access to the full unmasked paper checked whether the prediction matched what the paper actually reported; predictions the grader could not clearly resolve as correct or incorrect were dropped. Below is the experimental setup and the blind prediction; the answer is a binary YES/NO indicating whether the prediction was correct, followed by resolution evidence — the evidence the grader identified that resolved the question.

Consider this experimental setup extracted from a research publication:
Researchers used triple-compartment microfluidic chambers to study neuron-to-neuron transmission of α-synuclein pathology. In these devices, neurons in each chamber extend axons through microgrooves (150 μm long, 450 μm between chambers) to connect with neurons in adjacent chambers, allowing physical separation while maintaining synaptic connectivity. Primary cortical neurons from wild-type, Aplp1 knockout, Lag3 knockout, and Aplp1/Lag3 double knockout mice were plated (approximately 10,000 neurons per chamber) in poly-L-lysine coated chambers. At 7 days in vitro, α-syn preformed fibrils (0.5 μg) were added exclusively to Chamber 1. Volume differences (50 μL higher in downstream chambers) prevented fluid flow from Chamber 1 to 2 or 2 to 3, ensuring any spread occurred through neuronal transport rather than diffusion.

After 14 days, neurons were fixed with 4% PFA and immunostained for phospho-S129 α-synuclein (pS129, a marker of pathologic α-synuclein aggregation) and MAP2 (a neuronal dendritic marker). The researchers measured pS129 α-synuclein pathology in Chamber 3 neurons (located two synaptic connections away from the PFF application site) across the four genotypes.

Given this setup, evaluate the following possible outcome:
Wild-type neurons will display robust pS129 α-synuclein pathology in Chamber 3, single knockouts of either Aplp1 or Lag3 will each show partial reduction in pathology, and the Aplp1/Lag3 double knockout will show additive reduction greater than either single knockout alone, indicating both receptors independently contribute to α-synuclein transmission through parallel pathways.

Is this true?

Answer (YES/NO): NO